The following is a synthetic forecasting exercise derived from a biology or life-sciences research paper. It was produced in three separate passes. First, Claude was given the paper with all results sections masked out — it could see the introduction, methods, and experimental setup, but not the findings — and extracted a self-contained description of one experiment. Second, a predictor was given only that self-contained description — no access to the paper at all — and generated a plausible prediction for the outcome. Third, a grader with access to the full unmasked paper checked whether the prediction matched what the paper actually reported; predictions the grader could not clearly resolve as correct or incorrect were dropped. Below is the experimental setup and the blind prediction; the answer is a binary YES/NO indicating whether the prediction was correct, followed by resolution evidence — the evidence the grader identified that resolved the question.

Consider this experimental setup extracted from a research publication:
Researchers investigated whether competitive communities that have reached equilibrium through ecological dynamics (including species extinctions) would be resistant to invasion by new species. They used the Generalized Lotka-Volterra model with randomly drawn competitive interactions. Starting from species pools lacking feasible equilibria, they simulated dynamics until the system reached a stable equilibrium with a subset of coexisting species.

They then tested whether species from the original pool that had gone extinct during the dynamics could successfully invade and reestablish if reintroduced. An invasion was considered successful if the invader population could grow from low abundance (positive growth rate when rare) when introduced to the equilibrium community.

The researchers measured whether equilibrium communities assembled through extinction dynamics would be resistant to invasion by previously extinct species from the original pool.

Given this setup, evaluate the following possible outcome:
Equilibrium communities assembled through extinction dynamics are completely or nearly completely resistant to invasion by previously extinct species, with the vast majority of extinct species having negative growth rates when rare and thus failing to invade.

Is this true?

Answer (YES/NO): YES